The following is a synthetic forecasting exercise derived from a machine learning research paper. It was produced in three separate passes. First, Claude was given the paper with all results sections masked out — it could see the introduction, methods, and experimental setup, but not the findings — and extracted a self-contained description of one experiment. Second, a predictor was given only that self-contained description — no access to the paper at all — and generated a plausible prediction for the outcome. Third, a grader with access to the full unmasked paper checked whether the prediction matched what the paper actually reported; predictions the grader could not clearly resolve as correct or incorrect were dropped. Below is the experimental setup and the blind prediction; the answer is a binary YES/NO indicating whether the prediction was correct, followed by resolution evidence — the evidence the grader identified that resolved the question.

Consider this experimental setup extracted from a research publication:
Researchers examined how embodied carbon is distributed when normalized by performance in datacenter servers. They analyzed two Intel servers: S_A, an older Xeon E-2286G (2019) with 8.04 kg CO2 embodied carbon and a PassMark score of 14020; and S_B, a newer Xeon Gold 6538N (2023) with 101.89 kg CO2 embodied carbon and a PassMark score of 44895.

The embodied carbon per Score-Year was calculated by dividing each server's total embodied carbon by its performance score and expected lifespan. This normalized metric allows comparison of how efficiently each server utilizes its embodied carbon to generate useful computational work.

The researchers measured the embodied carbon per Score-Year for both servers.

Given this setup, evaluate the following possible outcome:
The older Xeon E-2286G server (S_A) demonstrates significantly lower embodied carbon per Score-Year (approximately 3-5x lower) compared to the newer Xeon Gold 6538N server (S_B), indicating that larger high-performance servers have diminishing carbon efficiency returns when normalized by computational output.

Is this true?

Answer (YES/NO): YES